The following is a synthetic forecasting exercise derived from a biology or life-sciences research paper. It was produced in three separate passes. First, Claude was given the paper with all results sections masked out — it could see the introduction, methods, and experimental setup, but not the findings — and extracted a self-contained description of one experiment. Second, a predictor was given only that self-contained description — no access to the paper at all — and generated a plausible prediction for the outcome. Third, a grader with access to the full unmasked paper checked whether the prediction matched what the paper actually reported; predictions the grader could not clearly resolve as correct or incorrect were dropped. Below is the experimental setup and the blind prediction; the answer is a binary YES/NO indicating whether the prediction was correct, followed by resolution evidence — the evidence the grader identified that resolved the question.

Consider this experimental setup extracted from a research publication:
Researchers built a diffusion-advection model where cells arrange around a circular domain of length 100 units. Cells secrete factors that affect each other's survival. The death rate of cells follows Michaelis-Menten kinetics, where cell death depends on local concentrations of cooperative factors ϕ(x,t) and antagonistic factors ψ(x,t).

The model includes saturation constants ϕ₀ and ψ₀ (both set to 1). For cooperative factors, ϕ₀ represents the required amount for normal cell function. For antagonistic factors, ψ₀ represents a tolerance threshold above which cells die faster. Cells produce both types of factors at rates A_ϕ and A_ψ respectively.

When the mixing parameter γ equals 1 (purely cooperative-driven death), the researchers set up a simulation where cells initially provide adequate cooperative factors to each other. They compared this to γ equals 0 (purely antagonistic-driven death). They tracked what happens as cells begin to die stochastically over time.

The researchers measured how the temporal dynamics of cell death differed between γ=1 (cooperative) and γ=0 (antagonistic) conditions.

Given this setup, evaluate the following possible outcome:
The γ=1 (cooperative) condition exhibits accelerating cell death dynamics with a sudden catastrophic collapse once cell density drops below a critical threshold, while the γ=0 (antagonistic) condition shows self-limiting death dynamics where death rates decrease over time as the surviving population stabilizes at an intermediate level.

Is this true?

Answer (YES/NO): NO